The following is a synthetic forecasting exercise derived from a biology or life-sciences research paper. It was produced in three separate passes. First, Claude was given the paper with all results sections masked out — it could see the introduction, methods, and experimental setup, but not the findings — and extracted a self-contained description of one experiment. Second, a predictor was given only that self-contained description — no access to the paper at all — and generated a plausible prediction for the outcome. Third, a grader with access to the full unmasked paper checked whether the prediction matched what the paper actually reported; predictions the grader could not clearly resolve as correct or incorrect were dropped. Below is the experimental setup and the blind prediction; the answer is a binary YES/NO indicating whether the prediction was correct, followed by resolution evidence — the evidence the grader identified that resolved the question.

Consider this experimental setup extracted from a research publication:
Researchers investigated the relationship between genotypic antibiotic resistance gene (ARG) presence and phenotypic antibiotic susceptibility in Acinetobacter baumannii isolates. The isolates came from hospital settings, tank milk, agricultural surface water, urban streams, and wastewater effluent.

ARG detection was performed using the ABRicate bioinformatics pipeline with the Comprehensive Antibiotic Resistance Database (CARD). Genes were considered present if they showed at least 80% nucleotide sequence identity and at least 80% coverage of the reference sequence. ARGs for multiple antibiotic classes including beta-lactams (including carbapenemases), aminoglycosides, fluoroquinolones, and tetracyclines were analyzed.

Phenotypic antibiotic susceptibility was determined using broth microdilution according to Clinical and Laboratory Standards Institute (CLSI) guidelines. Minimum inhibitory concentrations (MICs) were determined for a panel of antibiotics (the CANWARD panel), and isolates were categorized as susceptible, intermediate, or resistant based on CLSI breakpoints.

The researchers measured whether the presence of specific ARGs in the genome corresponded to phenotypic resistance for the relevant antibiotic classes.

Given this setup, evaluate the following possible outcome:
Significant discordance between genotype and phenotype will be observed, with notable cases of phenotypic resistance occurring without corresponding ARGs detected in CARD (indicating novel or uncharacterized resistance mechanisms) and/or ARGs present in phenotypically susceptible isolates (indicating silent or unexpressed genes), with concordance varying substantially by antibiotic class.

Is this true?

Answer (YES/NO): YES